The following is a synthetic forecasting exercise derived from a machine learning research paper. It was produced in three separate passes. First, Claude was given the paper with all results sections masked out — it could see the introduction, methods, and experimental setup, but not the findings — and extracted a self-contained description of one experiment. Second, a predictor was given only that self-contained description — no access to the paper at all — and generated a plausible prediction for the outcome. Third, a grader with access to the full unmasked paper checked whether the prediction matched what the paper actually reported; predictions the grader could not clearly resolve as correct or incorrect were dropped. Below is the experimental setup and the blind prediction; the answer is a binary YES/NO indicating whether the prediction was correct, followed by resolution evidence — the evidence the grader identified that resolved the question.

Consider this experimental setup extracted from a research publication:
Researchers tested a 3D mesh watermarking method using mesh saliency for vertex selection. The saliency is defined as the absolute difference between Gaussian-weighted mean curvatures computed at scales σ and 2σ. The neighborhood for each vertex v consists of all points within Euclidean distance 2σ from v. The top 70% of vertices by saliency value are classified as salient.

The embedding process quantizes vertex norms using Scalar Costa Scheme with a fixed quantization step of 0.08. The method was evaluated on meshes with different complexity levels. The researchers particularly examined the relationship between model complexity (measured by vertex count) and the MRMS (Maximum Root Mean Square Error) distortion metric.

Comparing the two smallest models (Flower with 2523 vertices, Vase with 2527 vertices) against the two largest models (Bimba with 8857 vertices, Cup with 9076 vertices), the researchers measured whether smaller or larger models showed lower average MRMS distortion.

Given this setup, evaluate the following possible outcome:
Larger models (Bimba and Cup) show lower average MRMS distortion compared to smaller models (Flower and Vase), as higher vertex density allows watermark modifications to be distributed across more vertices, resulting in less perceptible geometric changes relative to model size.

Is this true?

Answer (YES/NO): NO